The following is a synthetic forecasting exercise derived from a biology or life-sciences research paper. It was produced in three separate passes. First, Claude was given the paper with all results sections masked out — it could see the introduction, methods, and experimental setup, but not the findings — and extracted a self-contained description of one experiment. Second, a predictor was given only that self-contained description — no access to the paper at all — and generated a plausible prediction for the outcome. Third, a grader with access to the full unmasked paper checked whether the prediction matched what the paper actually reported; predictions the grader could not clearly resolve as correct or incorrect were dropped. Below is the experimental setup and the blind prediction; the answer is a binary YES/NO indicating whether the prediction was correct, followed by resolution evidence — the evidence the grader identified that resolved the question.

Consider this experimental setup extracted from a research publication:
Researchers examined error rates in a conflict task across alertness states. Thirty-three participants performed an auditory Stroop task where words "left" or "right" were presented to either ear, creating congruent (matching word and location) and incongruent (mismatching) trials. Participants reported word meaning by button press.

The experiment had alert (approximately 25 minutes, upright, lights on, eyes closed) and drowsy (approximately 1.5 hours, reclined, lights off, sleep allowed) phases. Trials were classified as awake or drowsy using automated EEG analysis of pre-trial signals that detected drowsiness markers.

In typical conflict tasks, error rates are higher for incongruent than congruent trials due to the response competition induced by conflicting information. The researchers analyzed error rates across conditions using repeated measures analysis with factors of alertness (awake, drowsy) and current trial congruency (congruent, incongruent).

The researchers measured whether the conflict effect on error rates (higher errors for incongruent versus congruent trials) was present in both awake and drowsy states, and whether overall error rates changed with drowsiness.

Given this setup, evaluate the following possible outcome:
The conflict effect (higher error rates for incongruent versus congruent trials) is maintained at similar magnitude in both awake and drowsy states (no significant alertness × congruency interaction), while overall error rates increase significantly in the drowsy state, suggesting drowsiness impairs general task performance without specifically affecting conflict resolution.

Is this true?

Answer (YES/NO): NO